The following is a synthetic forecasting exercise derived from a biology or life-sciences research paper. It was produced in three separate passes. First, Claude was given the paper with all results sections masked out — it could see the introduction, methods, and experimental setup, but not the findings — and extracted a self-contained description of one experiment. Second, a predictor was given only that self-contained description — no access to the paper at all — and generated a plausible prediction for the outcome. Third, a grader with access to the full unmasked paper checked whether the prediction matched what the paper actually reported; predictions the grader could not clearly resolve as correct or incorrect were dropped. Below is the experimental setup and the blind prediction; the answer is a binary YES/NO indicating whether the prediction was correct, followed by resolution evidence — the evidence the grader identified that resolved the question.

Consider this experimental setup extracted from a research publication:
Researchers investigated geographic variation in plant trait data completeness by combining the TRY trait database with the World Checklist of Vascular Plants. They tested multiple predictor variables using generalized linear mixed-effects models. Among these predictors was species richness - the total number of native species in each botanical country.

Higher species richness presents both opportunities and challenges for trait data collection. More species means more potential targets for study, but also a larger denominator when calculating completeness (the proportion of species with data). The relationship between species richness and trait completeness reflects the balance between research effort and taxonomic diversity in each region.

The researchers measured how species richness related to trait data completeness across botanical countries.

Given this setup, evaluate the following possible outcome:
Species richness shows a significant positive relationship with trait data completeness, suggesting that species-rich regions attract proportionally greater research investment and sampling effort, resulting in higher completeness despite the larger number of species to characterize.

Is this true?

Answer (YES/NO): NO